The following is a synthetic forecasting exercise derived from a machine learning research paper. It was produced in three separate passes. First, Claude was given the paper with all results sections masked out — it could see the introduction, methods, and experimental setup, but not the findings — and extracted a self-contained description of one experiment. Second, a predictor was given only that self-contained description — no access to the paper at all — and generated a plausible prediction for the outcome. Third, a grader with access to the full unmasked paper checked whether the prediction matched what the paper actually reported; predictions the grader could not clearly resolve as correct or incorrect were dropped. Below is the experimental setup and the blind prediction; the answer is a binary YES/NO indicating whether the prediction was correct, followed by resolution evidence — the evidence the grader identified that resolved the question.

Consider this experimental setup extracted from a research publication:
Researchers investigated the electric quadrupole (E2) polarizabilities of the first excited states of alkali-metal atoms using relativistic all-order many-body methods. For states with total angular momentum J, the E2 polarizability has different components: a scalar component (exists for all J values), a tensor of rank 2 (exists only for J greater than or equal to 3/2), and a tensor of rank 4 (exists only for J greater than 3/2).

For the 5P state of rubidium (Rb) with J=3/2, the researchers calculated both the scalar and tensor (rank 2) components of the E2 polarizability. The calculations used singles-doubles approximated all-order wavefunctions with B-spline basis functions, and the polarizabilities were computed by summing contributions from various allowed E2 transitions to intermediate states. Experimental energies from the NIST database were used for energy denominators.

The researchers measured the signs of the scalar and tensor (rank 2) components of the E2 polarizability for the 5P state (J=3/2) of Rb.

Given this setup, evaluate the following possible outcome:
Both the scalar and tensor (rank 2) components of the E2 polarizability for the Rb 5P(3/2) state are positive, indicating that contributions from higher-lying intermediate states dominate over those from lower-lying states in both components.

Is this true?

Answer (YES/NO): NO